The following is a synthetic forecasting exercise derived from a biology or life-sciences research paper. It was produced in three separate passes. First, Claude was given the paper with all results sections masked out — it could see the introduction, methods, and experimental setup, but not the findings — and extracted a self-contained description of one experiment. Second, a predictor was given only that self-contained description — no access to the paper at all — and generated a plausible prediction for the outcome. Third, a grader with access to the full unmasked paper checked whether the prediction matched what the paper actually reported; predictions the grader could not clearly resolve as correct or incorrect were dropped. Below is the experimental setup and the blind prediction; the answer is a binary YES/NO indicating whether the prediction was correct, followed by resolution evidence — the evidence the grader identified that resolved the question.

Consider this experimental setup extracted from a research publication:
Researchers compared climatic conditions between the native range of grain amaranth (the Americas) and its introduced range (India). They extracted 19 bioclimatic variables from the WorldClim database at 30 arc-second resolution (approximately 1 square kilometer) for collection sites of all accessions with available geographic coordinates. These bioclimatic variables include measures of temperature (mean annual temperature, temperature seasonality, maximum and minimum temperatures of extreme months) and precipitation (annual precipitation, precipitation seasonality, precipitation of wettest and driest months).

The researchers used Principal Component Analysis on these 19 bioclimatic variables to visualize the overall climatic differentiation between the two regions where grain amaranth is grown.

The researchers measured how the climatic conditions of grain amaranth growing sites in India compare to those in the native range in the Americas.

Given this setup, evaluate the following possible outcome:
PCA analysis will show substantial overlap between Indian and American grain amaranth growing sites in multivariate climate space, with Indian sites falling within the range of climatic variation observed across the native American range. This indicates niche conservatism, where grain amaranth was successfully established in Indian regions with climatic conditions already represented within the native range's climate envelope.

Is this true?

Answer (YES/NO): NO